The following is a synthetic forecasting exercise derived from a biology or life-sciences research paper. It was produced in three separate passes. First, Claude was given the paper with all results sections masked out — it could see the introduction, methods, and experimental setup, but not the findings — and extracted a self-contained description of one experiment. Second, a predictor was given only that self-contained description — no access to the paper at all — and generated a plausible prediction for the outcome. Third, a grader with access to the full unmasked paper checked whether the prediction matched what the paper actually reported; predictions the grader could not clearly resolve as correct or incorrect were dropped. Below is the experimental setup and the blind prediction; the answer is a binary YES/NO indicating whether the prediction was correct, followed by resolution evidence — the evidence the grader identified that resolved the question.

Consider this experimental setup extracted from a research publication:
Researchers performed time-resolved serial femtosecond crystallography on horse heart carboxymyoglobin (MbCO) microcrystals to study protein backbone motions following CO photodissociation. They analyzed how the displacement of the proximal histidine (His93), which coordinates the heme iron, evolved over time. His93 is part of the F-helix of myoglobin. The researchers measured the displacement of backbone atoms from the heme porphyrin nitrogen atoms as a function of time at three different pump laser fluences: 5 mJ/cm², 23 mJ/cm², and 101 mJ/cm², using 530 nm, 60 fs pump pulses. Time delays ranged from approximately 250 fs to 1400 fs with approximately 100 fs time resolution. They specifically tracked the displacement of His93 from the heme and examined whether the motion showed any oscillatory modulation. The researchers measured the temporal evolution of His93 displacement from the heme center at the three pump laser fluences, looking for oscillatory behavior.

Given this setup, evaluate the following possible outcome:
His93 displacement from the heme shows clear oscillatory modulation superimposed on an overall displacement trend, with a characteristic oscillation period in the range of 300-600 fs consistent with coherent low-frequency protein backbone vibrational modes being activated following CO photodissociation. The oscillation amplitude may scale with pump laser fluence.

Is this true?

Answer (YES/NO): YES